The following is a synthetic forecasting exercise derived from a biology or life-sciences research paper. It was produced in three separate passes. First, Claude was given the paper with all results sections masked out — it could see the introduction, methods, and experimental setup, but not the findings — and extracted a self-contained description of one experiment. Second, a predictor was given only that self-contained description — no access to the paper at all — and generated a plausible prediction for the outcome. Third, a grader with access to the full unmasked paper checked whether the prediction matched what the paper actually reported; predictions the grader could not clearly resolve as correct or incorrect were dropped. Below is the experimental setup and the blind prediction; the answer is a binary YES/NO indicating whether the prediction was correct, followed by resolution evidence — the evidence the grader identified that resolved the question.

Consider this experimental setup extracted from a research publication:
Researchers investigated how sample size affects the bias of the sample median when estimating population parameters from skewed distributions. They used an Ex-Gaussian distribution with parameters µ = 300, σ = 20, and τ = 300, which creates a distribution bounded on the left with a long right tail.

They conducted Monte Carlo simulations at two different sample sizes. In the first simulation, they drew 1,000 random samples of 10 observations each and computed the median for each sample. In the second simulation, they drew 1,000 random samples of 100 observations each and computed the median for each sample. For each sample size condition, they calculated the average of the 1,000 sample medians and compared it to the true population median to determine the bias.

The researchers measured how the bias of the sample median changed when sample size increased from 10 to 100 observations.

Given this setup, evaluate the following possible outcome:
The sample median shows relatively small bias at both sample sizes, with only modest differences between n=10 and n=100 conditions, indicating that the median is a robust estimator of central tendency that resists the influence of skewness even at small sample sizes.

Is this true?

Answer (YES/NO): NO